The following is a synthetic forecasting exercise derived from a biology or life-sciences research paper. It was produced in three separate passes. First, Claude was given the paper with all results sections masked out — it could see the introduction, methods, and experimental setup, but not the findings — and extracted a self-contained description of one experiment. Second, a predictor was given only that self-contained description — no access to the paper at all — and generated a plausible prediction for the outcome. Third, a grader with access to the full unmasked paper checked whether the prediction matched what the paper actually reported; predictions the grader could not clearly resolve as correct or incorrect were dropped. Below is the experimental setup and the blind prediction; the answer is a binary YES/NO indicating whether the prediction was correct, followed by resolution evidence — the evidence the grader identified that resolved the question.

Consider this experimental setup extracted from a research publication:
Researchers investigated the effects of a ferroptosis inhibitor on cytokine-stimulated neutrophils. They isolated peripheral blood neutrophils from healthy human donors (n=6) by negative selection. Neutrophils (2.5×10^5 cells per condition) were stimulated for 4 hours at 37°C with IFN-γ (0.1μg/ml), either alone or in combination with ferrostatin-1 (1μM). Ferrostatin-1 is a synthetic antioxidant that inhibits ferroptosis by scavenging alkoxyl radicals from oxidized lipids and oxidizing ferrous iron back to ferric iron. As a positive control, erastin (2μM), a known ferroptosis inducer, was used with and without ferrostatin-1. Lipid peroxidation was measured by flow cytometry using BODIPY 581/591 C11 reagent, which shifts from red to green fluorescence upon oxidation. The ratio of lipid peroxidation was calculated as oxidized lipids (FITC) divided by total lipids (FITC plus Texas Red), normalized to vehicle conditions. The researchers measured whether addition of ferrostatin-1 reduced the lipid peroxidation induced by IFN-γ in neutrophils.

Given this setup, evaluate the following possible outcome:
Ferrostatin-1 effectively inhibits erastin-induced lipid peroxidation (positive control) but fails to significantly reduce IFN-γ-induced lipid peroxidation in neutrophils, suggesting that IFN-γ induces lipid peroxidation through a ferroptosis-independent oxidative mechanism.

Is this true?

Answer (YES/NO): NO